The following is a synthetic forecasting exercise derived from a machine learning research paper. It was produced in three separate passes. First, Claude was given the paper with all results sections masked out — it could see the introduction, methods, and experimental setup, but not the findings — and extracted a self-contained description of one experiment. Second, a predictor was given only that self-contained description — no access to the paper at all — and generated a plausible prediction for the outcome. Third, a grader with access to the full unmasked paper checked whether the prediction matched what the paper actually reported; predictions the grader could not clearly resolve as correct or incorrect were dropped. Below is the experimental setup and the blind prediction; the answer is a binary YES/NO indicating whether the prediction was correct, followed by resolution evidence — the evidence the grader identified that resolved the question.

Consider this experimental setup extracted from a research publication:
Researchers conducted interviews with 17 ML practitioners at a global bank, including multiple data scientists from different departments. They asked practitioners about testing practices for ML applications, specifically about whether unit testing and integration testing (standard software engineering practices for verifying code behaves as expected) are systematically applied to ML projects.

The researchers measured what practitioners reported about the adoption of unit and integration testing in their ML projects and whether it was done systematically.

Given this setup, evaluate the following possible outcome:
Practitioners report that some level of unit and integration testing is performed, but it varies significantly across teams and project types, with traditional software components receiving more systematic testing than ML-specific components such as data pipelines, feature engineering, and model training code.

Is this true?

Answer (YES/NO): NO